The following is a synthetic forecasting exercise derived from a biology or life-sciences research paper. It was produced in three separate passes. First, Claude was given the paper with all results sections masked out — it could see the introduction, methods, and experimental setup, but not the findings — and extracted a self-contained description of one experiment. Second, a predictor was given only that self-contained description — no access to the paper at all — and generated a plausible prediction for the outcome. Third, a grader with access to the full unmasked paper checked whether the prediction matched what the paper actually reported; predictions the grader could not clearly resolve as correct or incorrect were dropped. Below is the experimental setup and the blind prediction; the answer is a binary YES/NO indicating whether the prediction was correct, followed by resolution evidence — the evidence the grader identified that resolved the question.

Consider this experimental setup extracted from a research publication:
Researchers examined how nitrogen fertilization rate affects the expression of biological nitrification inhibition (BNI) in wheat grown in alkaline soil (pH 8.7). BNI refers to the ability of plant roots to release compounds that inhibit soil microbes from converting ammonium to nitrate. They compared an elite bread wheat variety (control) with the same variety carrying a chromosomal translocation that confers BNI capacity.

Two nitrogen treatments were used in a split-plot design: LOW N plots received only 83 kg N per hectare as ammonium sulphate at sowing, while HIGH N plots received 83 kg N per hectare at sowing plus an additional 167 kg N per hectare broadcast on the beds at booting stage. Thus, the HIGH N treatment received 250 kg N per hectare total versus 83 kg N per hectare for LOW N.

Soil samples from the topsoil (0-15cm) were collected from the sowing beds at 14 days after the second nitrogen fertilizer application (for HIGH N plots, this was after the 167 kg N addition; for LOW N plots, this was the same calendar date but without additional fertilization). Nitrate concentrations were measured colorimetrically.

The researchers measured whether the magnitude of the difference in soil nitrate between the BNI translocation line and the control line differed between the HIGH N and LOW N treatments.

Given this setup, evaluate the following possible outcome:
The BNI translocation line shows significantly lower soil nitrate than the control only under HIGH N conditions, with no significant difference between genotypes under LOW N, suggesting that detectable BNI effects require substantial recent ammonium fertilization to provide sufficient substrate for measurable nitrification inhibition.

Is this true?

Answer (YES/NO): NO